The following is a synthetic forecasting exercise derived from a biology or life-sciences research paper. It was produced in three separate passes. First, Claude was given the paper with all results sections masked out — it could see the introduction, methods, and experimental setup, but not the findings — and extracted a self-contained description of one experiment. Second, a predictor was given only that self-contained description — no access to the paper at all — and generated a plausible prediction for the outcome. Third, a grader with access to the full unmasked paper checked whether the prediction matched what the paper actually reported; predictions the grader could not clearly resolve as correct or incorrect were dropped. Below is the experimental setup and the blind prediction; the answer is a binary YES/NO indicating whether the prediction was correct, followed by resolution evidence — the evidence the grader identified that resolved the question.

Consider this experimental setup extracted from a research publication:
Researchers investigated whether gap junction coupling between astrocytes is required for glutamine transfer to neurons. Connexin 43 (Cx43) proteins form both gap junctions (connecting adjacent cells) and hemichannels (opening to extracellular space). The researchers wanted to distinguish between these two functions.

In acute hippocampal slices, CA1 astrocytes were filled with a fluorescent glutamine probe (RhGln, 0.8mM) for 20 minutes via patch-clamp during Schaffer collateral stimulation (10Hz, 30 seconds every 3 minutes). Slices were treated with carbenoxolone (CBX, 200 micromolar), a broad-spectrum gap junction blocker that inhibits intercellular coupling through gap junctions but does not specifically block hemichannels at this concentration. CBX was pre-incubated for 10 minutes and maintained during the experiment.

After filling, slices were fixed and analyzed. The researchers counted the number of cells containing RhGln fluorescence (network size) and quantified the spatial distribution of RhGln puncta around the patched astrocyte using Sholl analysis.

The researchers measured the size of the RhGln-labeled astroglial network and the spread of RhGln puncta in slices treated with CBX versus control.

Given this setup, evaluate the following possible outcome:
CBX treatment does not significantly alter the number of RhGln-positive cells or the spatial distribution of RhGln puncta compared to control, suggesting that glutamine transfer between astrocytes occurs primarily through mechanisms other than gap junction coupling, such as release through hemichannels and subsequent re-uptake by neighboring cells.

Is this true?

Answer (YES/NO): NO